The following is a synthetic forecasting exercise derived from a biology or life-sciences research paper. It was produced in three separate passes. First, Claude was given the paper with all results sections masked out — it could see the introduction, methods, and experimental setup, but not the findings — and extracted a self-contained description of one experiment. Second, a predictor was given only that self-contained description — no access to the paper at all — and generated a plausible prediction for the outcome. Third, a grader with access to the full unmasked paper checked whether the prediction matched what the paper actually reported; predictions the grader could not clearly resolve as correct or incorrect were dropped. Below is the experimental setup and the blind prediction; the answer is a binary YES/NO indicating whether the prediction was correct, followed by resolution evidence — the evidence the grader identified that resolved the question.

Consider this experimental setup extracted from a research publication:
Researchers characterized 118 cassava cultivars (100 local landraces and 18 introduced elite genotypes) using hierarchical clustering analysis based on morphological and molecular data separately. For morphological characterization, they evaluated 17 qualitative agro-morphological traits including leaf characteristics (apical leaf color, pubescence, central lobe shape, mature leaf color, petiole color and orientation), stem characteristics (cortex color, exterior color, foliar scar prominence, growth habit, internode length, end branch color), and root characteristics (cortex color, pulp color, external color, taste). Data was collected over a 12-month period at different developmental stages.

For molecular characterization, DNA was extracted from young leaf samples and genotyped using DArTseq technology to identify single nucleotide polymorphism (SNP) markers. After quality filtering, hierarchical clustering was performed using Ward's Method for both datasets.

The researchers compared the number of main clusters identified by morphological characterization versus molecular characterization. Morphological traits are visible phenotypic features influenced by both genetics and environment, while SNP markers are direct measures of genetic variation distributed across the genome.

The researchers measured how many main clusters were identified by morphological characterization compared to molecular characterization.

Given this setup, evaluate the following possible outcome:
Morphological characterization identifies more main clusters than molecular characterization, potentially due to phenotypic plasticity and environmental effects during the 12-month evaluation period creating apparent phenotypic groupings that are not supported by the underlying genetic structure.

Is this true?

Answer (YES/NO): NO